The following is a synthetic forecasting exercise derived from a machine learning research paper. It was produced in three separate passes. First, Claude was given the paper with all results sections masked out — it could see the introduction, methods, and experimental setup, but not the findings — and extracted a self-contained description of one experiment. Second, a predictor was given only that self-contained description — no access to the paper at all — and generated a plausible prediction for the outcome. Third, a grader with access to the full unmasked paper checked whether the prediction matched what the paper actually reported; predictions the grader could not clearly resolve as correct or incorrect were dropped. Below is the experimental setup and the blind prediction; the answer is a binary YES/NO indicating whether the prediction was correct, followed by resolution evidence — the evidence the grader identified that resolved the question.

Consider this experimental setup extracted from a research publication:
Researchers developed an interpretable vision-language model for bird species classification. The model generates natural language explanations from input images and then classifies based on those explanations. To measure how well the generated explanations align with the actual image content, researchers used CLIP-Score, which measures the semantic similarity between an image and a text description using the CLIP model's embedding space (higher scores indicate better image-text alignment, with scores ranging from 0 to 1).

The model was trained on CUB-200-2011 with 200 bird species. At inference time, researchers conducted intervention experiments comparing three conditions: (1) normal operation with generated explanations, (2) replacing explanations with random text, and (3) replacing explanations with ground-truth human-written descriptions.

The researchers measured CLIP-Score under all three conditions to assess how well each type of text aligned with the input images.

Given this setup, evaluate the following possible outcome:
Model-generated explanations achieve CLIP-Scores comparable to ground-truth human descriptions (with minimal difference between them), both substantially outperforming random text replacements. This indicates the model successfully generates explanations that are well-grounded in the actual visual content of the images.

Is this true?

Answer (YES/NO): YES